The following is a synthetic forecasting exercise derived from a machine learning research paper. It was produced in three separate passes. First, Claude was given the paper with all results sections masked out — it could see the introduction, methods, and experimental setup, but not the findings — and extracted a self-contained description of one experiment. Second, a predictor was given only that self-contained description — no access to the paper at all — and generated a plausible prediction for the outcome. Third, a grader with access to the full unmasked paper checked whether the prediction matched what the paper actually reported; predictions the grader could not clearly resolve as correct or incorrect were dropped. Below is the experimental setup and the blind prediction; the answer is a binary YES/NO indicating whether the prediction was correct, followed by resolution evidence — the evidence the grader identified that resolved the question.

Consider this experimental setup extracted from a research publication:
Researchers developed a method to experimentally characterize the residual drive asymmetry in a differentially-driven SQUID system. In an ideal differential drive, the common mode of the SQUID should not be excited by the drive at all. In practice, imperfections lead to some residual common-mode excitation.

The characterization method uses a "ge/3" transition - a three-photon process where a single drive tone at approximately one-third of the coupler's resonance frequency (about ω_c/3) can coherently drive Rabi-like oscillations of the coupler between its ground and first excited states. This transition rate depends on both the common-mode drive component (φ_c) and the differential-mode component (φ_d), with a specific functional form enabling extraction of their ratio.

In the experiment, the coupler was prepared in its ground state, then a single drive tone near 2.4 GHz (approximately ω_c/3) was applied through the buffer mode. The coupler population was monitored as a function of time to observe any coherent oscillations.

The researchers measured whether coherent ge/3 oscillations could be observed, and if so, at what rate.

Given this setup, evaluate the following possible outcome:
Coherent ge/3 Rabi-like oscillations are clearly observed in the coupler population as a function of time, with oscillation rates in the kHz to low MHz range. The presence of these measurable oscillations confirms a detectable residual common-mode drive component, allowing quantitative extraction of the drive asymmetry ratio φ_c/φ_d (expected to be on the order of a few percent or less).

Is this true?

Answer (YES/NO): YES